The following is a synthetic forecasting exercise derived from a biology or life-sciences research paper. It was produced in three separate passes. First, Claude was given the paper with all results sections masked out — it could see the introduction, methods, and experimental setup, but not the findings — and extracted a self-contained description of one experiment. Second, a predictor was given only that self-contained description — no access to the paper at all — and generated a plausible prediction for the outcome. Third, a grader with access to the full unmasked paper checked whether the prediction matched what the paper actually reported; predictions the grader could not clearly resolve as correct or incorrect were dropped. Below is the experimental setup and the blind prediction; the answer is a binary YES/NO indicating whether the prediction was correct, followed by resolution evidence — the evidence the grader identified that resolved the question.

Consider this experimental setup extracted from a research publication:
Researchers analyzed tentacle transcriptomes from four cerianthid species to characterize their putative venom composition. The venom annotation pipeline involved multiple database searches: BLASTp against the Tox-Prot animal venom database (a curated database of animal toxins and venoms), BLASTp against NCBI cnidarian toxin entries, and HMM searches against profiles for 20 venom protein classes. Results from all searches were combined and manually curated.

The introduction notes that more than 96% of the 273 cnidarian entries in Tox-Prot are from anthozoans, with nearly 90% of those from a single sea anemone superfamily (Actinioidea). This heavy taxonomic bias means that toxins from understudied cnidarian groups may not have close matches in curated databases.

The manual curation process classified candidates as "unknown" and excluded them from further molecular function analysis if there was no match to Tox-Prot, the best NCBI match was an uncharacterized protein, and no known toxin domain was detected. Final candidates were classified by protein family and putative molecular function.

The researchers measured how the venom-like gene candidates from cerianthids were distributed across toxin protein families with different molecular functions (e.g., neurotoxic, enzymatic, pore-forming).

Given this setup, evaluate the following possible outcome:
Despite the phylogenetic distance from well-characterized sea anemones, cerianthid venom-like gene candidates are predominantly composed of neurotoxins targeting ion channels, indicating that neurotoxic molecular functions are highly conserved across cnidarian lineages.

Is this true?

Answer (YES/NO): NO